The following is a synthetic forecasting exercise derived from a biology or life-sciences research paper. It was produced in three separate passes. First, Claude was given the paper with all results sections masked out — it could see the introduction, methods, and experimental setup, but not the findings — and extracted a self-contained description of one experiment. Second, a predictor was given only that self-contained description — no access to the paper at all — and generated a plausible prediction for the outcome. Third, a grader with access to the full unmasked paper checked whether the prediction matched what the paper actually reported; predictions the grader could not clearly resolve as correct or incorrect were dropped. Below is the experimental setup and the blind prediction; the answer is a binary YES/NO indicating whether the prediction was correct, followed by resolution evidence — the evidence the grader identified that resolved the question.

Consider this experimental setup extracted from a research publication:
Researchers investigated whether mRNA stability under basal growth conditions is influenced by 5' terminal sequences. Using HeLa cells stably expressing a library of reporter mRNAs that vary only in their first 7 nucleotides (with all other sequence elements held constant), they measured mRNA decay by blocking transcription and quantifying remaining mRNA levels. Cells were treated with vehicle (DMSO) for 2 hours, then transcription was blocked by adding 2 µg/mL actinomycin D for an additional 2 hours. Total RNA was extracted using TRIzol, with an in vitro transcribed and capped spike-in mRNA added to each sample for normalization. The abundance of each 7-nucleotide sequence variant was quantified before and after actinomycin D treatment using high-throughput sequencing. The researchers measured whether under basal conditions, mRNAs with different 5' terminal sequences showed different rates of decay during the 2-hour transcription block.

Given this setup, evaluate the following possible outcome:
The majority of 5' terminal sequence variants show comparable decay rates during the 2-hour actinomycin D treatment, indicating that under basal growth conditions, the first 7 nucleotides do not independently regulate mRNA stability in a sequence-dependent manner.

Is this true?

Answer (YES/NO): YES